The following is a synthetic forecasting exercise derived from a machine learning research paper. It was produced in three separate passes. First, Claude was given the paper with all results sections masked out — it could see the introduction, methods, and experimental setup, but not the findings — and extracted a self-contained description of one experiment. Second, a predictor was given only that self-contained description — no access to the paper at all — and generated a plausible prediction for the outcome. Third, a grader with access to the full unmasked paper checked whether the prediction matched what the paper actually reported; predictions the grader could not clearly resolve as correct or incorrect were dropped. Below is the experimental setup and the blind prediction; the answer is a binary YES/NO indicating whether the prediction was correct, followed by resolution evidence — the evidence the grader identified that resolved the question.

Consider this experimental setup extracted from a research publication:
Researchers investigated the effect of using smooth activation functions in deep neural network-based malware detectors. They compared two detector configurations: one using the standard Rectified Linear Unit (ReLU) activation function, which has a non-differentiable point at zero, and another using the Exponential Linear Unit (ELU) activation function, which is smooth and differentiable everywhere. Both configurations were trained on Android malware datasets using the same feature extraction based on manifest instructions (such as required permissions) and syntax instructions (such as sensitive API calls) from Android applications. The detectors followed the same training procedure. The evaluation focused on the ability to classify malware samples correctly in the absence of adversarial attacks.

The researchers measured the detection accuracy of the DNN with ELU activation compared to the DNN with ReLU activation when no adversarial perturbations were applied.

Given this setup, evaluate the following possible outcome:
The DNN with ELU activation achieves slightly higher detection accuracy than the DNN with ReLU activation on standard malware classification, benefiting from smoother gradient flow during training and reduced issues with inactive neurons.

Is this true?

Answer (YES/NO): NO